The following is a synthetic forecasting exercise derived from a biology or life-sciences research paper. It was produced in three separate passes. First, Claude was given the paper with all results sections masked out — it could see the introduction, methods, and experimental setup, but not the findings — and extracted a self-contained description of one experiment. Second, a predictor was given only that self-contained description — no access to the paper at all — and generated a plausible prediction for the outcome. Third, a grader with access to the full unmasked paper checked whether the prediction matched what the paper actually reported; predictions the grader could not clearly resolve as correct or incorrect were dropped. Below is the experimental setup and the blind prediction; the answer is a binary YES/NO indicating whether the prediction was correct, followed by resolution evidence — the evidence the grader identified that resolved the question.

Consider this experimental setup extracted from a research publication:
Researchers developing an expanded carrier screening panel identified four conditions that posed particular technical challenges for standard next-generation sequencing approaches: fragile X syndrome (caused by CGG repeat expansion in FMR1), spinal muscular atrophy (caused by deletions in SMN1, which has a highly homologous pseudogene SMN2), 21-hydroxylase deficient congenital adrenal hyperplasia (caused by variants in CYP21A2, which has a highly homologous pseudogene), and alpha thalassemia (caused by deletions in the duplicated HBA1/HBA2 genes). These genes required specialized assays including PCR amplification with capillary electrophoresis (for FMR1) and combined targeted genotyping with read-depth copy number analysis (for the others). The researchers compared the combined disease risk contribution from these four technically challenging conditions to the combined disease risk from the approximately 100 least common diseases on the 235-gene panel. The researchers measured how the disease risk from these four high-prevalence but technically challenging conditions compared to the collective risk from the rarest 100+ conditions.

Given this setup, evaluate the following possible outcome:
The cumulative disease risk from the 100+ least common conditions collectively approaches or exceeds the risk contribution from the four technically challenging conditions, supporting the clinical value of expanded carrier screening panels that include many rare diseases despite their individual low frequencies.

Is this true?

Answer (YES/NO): YES